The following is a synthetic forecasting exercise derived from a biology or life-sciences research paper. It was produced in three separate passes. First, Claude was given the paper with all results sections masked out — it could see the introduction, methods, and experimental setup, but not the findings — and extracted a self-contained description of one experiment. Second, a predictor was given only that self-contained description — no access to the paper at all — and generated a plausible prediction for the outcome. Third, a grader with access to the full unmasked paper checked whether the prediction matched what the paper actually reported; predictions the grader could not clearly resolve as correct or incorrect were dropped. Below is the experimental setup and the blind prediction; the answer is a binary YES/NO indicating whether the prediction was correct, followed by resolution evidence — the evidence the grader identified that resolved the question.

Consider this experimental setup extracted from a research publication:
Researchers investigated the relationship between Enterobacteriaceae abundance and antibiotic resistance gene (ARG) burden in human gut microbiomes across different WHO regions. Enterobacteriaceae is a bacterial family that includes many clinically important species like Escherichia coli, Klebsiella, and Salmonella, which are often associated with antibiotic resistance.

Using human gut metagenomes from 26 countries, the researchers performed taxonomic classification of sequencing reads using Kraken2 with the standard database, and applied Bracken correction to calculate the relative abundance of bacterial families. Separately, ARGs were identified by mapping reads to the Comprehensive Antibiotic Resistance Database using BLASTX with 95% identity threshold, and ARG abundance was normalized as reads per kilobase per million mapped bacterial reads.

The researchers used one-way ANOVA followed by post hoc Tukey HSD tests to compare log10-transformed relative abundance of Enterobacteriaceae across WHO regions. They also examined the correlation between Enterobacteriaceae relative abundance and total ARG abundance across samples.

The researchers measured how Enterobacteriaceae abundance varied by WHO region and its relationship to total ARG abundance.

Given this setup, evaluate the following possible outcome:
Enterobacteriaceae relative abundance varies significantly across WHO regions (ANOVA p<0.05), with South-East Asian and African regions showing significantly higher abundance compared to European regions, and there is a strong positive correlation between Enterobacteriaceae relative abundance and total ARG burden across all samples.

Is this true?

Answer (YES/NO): NO